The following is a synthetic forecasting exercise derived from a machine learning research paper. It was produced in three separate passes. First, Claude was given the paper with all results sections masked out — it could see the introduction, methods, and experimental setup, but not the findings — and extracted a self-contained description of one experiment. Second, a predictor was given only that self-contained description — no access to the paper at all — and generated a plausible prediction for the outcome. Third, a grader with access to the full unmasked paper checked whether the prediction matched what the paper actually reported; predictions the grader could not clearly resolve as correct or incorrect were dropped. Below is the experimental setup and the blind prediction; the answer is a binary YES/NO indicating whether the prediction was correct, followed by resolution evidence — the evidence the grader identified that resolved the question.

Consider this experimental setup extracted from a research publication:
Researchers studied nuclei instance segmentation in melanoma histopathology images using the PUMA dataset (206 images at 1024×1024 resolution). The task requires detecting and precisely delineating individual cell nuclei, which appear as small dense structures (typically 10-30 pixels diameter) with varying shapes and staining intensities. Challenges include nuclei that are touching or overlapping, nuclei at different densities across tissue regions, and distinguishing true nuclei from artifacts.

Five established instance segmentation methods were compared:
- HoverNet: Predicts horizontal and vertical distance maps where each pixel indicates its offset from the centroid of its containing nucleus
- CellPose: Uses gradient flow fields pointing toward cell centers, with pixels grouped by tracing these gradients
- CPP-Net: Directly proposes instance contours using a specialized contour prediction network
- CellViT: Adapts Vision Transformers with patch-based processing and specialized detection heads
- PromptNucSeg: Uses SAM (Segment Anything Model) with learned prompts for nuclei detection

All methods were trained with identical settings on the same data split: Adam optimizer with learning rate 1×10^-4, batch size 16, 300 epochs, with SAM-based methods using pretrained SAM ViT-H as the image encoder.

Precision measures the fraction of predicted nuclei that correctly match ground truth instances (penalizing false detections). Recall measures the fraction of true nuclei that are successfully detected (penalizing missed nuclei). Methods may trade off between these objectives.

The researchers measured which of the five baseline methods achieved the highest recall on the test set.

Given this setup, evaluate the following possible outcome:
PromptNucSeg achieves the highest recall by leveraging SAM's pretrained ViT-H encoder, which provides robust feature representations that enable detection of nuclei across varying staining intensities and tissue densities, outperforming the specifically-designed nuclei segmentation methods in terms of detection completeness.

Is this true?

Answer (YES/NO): NO